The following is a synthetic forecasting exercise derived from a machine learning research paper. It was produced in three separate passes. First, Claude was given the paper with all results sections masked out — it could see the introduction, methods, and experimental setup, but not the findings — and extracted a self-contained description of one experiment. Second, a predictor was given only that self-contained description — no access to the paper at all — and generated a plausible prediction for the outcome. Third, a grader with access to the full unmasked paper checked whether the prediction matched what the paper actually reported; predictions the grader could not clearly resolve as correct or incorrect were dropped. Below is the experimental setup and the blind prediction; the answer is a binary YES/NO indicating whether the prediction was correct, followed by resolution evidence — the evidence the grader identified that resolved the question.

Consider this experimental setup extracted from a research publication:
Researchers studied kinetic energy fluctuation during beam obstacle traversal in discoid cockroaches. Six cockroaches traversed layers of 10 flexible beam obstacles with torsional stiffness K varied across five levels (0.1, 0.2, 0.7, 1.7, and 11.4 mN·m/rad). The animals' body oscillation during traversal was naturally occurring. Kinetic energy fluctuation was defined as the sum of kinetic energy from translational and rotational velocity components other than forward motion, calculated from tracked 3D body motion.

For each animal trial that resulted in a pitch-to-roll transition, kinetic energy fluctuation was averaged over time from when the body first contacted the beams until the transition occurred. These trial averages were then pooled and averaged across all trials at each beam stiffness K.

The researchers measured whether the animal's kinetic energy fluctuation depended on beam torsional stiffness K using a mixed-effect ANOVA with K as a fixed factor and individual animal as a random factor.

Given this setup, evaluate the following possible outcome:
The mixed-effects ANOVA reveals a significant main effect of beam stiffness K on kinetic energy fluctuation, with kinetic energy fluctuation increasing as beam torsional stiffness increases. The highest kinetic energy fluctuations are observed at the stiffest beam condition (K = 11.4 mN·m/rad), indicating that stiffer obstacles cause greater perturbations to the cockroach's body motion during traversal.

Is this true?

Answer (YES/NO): NO